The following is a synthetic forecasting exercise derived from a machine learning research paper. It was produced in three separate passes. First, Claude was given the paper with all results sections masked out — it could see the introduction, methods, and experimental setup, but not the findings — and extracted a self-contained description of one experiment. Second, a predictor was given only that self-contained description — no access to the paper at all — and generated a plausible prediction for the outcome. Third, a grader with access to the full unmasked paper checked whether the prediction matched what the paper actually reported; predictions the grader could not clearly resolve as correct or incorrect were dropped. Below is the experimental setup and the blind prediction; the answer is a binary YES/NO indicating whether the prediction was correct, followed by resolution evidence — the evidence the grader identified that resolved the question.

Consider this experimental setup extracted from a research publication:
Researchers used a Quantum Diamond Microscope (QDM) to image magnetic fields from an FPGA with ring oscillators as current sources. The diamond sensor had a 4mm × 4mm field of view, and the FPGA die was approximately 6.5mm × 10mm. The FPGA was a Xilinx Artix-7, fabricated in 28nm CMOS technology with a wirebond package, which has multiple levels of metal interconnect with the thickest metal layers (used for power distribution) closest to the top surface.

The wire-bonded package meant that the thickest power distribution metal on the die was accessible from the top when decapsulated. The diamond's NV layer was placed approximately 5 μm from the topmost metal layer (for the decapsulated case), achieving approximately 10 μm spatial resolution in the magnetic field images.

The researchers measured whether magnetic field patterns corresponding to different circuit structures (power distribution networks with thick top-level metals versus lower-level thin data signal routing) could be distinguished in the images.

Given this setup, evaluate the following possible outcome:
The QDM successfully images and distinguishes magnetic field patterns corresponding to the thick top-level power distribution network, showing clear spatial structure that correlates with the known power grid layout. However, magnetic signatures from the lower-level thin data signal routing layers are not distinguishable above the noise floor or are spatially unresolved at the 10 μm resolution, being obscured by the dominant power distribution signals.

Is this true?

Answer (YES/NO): YES